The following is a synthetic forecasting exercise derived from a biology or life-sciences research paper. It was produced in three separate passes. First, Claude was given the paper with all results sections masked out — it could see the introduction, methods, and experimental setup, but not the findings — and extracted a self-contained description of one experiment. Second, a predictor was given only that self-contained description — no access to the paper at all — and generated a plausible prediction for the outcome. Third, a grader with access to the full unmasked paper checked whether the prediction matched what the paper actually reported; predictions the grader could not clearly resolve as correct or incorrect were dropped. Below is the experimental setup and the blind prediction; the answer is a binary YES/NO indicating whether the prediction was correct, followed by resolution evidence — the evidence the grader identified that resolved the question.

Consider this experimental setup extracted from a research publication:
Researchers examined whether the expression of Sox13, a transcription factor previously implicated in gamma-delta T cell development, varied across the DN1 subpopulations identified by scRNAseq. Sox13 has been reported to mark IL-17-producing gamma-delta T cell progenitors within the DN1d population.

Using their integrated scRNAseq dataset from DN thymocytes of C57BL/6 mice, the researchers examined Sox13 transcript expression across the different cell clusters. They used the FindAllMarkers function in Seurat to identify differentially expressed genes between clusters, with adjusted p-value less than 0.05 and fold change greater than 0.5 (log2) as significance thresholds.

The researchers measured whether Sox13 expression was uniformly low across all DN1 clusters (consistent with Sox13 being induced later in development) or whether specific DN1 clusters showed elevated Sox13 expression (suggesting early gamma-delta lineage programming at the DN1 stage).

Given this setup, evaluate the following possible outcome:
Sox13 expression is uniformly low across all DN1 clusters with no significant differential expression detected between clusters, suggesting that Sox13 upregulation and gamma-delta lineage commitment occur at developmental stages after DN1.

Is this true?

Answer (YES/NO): NO